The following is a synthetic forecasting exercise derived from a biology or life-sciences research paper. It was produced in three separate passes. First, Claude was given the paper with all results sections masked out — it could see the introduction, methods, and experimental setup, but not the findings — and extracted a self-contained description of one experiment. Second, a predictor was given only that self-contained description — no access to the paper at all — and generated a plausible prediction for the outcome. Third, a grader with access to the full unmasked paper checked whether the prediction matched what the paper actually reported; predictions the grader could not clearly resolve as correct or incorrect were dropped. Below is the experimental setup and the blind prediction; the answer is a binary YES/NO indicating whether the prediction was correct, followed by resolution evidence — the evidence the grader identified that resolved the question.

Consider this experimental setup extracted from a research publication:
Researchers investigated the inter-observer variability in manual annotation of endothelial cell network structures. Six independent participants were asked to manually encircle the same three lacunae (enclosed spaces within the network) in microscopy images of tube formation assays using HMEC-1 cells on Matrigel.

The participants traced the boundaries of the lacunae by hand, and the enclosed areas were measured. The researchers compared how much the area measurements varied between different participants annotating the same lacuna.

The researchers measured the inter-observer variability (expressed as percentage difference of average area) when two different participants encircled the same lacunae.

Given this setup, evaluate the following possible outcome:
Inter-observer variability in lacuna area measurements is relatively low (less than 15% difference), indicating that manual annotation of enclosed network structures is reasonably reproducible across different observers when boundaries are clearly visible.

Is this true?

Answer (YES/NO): YES